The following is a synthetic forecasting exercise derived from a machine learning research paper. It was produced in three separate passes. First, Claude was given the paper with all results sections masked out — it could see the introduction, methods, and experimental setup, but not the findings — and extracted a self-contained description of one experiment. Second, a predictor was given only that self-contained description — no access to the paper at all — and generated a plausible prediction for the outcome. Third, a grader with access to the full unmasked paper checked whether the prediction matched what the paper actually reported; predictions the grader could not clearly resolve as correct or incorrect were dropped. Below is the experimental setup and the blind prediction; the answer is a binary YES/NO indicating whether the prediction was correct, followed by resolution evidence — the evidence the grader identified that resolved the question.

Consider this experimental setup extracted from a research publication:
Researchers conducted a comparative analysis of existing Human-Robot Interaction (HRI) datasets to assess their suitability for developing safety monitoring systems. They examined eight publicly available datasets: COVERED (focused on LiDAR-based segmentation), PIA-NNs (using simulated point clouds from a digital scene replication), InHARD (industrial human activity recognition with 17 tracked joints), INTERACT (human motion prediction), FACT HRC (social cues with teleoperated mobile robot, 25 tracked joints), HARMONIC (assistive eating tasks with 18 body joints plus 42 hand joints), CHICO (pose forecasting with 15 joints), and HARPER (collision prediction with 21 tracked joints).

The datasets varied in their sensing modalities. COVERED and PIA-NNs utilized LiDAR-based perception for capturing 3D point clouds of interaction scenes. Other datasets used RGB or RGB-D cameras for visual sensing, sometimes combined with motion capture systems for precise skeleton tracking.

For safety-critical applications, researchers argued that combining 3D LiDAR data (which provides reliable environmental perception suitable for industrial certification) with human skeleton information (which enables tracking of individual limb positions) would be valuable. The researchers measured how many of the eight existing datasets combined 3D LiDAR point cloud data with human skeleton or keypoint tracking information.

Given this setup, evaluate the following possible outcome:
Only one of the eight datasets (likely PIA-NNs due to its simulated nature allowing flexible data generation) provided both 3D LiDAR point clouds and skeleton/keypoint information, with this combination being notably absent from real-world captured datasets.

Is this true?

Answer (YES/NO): NO